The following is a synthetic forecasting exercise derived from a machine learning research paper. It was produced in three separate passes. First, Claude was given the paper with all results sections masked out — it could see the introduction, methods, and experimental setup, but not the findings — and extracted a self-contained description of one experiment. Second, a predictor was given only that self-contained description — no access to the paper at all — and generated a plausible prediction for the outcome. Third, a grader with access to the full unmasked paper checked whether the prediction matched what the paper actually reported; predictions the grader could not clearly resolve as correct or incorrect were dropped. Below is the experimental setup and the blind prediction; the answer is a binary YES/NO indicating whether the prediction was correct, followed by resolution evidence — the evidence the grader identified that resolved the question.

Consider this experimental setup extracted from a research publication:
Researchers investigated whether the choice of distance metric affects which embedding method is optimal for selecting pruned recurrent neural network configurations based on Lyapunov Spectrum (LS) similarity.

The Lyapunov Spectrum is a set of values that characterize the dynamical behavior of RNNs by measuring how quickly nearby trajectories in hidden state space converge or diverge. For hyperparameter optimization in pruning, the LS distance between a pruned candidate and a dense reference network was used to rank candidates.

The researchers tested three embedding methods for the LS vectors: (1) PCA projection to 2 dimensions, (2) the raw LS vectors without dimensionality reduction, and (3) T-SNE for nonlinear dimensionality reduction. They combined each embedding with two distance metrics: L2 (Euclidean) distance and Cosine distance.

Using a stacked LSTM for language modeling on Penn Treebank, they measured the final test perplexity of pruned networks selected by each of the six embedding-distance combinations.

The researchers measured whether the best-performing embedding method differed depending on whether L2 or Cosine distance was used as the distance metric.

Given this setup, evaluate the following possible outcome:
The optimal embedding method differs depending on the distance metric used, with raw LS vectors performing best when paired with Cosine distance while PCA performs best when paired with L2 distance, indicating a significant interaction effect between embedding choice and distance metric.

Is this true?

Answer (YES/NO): YES